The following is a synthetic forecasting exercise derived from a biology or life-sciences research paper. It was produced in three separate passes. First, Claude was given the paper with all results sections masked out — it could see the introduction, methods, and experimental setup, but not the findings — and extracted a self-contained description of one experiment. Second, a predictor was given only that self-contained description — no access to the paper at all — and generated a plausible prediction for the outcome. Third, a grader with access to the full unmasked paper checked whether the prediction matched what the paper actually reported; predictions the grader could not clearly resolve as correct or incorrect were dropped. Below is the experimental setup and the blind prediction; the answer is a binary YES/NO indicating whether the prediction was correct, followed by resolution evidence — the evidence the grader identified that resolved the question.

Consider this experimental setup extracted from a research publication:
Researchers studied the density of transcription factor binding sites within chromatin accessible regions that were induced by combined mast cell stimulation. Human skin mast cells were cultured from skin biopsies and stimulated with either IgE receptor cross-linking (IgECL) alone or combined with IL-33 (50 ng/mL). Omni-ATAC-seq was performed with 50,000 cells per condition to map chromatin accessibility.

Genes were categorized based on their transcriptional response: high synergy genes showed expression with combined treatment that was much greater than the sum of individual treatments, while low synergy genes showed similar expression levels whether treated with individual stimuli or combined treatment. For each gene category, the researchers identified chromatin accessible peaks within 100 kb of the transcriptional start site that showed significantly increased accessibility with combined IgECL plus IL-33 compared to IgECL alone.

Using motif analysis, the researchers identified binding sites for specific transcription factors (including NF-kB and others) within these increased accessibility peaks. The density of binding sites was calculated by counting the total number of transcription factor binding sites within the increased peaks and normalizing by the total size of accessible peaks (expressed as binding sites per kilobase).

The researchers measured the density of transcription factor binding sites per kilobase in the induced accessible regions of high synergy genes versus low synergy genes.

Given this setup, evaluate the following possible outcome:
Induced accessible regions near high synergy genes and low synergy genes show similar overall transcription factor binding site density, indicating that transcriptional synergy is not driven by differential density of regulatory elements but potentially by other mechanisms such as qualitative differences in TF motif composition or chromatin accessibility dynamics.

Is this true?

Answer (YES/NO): NO